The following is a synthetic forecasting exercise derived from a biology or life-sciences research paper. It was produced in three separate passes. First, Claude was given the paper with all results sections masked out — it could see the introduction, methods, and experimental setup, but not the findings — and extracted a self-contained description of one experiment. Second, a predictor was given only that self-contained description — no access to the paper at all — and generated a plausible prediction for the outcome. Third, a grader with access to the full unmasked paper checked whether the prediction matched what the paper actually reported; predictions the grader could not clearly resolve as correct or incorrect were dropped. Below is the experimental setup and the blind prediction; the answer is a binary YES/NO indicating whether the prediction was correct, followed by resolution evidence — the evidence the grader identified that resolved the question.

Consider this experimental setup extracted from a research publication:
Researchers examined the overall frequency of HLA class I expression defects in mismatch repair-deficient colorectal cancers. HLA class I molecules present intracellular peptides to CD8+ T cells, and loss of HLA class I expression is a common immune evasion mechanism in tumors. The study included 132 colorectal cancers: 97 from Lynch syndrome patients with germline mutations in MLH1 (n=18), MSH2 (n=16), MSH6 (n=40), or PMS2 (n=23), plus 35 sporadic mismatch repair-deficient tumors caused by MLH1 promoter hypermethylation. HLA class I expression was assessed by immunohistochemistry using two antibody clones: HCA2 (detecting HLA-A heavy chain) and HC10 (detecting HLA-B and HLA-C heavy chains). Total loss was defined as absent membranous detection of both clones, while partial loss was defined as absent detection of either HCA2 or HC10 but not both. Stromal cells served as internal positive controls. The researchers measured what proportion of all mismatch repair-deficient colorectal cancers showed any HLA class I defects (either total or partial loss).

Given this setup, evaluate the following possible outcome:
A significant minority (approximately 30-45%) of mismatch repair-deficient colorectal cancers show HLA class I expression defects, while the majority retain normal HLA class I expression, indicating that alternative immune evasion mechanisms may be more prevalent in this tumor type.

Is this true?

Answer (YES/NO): NO